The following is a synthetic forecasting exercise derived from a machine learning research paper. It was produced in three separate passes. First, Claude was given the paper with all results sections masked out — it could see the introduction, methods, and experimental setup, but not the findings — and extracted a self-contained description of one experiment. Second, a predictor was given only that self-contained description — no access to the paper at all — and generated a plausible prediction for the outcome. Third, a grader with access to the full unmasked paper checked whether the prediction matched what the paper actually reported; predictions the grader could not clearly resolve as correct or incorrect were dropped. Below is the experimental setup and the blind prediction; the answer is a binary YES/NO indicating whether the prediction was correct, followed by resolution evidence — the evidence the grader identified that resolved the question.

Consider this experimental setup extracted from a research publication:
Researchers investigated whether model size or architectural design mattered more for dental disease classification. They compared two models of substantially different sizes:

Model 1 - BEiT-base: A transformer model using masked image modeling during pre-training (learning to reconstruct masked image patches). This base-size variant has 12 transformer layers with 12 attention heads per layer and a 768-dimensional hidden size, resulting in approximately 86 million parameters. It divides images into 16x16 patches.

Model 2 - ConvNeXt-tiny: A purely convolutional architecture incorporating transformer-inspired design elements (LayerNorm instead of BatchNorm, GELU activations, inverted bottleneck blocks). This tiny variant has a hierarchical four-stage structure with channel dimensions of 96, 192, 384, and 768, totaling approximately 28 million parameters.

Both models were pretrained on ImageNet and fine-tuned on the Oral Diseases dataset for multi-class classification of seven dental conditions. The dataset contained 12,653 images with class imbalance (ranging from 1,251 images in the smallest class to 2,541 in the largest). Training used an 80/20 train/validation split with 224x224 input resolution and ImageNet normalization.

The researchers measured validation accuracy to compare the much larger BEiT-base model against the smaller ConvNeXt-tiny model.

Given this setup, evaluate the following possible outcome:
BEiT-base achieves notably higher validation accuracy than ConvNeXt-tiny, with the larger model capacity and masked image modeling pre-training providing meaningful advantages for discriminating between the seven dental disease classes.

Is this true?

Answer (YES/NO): NO